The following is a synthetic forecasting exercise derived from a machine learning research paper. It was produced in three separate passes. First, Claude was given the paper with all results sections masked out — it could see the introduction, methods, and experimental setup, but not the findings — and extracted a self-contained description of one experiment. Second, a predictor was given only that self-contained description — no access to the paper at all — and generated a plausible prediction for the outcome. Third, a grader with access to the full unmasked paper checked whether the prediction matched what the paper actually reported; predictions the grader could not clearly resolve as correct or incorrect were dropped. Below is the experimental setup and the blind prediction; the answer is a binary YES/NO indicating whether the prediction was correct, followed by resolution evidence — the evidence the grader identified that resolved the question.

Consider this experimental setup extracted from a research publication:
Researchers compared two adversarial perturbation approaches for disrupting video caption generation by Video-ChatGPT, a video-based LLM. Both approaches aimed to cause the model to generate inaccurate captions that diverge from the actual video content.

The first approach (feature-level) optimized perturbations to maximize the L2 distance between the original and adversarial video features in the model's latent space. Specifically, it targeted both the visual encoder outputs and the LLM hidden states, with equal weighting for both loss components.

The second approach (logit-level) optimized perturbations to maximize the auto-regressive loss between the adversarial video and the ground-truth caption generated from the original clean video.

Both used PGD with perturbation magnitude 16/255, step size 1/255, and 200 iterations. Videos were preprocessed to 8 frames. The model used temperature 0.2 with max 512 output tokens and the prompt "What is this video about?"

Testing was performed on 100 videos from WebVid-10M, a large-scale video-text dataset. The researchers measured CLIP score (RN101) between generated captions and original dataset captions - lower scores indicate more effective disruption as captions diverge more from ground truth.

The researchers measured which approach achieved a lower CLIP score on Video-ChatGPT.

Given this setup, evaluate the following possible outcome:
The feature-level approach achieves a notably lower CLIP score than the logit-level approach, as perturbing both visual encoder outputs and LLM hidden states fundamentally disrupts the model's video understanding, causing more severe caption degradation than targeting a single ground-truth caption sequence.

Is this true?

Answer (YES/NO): NO